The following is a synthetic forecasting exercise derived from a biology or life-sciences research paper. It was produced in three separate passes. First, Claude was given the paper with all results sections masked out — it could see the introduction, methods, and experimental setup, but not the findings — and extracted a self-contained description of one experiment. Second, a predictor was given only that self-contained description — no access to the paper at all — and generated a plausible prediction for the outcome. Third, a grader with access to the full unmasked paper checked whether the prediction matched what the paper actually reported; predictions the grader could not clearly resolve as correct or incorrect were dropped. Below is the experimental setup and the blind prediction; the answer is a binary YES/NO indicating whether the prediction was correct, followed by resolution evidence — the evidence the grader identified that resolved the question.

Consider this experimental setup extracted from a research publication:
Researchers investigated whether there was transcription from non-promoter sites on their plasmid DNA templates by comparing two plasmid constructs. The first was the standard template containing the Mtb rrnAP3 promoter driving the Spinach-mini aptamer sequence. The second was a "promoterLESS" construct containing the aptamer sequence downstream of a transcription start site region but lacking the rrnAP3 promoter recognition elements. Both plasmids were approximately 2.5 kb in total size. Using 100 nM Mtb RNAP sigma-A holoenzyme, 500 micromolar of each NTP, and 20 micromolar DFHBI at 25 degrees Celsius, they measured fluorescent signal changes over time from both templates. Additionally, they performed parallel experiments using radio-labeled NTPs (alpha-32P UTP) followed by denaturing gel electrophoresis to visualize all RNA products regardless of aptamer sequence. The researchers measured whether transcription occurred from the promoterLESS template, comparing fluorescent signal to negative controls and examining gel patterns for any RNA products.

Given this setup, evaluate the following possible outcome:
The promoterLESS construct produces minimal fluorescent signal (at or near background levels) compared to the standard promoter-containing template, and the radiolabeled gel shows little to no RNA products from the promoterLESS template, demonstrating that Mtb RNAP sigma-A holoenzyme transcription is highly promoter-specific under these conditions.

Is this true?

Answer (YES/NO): NO